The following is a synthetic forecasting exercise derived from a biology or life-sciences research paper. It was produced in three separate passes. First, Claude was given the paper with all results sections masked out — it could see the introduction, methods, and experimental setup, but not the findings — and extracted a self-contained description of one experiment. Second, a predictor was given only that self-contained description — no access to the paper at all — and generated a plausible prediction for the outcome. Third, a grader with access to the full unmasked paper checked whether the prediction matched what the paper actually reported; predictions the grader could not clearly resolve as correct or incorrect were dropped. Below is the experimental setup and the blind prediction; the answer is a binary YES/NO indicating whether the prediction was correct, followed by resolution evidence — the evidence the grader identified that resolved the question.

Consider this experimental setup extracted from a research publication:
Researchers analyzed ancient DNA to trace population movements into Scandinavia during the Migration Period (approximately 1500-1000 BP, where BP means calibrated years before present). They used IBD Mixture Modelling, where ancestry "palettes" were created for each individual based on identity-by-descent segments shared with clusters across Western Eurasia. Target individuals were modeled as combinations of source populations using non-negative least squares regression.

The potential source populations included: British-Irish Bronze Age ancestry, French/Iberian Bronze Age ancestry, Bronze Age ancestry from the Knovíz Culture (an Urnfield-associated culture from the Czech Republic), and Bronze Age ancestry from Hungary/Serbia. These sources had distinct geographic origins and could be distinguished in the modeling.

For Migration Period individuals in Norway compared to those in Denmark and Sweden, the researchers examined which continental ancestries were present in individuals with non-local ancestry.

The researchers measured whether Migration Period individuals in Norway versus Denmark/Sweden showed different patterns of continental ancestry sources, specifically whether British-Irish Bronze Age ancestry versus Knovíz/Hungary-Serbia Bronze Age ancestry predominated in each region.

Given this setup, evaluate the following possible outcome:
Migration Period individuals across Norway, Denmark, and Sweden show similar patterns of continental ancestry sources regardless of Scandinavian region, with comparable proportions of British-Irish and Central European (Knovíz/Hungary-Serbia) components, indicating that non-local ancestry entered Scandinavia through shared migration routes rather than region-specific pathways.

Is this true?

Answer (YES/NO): NO